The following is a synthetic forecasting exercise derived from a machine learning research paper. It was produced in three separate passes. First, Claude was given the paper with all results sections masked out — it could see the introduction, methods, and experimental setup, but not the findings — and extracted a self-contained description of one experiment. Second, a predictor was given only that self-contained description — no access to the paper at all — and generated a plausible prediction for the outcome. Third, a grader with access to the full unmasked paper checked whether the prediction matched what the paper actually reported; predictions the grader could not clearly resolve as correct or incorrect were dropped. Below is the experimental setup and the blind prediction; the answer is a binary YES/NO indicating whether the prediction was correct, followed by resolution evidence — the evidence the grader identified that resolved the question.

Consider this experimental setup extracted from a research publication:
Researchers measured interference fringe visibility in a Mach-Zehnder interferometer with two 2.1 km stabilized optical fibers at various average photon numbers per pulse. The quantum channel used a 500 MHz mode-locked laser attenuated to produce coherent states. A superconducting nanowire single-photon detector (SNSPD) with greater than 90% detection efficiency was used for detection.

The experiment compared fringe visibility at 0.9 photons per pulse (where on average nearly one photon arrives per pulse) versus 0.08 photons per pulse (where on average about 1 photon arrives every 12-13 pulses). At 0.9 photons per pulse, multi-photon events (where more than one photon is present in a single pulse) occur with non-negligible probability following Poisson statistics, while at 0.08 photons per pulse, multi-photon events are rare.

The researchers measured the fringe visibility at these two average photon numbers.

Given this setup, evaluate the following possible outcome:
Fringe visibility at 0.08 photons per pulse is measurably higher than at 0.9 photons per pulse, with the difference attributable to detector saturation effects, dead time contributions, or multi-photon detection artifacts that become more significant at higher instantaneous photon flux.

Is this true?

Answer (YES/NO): NO